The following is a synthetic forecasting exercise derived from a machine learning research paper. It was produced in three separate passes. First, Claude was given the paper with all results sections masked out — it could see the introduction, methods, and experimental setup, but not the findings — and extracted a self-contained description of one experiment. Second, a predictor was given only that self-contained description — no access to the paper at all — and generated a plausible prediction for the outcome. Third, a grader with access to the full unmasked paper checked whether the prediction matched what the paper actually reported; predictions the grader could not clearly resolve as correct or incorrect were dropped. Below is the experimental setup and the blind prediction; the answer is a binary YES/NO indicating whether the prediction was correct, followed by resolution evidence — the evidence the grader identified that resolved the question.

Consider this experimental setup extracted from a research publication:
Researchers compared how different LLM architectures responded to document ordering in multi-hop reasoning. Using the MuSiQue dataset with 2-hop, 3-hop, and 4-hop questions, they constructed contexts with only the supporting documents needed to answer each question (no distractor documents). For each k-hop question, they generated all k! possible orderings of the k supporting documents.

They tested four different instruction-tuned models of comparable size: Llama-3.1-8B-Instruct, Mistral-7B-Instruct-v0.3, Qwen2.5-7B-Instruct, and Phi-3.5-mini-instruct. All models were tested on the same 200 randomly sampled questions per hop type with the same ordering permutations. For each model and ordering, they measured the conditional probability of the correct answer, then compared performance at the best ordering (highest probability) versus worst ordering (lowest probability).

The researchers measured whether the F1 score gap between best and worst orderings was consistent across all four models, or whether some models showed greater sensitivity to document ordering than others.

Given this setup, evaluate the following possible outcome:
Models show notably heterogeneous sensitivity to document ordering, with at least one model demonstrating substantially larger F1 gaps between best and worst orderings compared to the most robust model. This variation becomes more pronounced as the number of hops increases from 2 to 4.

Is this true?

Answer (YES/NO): NO